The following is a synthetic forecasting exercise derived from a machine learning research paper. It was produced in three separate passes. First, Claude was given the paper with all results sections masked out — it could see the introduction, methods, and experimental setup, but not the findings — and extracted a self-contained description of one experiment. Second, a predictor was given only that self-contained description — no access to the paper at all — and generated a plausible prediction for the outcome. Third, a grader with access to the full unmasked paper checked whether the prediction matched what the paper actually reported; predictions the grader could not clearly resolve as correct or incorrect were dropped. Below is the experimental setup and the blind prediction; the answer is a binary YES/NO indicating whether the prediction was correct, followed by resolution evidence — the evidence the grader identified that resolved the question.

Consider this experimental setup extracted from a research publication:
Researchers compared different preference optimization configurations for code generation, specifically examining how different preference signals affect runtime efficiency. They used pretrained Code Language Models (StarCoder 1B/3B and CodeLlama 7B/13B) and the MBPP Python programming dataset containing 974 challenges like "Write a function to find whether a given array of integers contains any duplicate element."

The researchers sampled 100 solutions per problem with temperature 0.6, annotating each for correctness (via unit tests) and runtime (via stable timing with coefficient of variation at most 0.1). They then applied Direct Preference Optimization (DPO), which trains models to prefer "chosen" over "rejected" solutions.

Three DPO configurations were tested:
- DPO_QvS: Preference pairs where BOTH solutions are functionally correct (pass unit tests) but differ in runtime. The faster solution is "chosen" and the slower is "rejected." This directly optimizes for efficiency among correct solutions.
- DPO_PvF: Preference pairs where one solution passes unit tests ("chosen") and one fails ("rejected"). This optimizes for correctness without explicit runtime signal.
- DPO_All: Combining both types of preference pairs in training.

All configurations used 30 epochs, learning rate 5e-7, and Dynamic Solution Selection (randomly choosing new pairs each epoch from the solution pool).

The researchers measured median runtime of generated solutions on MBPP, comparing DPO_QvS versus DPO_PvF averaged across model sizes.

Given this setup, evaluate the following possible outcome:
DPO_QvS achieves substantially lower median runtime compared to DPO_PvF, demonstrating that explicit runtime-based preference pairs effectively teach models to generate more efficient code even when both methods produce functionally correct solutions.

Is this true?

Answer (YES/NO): NO